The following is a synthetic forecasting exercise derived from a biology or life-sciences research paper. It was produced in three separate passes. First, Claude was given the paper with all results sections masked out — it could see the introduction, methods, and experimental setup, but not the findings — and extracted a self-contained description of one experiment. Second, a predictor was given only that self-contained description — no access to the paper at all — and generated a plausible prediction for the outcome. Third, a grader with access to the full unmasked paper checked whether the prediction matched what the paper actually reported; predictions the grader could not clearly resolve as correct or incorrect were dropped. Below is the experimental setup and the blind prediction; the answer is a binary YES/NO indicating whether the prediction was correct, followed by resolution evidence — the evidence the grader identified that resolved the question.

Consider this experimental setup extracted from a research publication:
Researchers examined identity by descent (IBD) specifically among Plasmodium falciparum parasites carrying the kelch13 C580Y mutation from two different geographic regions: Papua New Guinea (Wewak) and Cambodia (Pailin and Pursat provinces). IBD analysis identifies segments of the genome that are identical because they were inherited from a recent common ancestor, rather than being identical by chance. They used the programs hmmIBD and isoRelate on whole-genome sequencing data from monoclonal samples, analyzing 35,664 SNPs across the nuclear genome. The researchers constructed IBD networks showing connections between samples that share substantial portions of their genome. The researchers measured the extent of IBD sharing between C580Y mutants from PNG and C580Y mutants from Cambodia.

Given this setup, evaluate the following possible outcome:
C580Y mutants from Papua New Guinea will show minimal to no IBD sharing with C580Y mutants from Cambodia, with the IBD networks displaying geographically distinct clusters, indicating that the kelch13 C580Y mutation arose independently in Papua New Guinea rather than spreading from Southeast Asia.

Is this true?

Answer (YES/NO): YES